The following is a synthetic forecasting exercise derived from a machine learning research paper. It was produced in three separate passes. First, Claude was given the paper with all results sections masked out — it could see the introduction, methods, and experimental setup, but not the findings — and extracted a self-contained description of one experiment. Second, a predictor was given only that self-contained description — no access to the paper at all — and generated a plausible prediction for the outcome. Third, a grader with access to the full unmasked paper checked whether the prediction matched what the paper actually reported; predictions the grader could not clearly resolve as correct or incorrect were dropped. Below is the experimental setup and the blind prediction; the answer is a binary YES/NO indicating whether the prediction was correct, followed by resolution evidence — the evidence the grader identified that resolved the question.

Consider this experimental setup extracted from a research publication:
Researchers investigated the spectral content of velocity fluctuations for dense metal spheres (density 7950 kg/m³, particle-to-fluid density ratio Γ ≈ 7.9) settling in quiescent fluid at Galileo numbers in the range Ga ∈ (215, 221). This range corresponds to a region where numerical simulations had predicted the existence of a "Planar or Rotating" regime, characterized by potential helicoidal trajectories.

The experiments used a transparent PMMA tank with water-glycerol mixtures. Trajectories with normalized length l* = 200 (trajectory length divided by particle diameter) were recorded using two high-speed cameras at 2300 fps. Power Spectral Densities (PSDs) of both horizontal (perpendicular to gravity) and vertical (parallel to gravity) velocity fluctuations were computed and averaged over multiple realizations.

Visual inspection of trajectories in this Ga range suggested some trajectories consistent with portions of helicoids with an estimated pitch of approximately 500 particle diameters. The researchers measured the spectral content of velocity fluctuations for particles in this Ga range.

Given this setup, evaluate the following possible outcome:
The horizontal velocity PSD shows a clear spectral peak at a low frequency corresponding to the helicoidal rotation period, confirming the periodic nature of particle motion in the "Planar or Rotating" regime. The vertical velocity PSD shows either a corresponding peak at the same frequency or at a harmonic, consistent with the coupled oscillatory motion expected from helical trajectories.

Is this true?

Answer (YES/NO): NO